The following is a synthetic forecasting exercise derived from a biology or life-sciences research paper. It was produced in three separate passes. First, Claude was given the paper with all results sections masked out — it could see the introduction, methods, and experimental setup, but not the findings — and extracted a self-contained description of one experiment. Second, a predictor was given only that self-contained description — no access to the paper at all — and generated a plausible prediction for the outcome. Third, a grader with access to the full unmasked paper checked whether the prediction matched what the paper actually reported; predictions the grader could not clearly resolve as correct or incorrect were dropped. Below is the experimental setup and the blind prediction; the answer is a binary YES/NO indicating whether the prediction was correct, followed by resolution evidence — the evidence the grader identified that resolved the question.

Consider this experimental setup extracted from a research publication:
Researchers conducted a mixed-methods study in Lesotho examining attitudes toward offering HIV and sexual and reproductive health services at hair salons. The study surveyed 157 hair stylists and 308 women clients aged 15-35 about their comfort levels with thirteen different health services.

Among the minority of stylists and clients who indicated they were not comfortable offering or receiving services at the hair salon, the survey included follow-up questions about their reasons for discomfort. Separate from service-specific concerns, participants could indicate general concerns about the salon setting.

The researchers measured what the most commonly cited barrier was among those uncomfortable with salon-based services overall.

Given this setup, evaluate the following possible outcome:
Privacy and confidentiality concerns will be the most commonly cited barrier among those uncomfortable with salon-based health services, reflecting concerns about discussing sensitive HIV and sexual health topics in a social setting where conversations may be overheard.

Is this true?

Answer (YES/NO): YES